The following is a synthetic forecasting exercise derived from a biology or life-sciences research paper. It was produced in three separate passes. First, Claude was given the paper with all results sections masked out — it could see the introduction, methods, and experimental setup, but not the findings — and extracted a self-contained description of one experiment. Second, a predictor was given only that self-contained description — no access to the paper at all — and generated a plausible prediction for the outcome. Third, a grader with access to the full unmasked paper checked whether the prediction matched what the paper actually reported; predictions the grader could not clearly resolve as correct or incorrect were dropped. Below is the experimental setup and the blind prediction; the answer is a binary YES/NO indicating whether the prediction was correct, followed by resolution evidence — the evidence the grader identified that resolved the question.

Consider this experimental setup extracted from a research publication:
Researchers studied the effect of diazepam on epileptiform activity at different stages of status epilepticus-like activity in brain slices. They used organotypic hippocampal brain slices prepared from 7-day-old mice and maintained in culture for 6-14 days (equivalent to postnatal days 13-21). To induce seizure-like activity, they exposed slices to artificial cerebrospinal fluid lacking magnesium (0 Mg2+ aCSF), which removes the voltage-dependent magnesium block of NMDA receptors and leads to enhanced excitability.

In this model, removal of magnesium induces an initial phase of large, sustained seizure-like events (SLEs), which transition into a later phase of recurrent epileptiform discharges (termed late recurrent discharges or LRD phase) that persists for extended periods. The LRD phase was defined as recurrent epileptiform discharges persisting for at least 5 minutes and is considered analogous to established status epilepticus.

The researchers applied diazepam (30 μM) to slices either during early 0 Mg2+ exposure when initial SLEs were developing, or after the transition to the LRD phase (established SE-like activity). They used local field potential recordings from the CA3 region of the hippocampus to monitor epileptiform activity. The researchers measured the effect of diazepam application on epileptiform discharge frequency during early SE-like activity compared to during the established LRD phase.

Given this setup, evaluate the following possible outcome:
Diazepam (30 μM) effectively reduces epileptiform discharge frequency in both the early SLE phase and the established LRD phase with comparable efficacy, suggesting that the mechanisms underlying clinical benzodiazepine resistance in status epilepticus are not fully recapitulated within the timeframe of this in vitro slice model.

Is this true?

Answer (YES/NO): NO